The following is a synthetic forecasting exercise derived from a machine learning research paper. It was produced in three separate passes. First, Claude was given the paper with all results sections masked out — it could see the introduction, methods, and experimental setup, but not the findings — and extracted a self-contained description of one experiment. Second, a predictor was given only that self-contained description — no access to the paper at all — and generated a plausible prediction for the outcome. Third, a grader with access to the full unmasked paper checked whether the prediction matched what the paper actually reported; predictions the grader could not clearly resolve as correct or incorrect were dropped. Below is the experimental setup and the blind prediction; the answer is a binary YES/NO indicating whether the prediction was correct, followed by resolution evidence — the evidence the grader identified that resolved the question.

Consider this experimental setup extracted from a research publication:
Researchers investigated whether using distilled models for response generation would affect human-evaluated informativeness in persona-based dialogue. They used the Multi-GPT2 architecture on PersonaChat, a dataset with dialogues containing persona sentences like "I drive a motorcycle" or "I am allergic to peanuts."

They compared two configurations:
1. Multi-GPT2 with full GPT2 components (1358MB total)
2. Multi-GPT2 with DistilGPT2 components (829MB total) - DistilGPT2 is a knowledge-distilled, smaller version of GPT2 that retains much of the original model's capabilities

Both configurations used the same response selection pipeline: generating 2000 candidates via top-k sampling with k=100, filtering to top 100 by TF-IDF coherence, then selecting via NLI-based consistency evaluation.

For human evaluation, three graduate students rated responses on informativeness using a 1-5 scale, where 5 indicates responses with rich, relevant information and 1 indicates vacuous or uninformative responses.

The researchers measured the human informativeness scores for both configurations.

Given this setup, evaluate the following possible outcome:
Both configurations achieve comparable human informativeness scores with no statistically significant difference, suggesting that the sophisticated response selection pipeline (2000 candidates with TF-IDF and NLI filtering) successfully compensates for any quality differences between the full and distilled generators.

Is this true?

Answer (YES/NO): NO